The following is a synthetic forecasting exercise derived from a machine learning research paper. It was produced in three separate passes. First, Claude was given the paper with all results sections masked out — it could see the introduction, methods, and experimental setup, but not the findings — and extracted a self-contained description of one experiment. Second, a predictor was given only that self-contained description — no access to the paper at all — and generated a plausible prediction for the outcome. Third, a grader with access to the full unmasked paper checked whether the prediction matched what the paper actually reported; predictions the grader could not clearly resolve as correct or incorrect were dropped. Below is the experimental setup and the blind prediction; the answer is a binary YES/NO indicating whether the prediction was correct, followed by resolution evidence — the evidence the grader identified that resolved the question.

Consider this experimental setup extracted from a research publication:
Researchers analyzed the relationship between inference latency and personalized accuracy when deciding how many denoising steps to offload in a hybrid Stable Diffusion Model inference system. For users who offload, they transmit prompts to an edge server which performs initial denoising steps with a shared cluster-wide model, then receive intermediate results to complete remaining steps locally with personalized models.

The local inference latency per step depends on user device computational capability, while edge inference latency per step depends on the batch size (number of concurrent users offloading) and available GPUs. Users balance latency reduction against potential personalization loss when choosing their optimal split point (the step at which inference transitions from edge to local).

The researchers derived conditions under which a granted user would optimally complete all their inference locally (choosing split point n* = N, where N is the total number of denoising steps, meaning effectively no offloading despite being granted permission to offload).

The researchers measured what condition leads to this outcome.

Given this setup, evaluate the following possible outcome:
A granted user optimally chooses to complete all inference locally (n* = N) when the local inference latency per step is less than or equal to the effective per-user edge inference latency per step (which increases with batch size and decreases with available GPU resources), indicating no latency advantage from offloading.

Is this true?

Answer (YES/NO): YES